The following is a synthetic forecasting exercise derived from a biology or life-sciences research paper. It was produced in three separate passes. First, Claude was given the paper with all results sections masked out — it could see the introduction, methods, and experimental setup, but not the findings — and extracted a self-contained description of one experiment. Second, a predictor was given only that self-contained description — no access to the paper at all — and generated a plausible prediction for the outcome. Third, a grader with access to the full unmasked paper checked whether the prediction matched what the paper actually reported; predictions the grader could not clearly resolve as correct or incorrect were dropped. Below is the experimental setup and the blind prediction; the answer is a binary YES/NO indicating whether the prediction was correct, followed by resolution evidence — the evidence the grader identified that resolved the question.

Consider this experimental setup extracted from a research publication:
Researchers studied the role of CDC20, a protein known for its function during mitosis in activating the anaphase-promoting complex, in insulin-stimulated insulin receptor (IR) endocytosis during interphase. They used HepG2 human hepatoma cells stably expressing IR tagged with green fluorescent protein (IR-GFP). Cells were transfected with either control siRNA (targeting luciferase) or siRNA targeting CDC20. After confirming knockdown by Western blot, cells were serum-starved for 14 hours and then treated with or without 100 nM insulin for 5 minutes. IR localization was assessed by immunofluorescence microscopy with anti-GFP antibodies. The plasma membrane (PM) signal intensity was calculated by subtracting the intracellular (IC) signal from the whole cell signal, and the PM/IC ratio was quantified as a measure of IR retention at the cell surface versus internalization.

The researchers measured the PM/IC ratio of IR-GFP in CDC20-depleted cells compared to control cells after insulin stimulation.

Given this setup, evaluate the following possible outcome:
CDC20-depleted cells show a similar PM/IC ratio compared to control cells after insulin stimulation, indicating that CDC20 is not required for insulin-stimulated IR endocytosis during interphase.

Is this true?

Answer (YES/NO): NO